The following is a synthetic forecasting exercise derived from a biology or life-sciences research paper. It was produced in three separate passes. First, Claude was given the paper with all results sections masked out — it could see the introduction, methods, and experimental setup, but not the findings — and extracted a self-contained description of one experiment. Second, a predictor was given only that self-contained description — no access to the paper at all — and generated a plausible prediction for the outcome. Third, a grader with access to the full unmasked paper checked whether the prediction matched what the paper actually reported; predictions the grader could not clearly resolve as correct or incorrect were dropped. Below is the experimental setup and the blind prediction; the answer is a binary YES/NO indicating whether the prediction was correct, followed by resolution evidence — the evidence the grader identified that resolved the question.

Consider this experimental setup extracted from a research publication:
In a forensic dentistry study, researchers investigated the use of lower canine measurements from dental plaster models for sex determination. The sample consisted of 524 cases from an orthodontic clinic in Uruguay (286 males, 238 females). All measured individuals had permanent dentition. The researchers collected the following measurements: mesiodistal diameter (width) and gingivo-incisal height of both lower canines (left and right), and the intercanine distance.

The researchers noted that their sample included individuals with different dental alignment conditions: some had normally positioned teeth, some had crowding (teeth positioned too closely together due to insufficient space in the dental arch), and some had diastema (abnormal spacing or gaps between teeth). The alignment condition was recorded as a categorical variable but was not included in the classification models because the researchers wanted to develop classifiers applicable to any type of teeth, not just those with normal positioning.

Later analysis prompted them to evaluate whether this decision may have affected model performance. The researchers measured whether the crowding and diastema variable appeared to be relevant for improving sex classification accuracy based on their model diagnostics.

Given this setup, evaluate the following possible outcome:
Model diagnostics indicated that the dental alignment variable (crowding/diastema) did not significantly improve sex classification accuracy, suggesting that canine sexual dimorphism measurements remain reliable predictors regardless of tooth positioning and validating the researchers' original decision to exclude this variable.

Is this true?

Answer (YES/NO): NO